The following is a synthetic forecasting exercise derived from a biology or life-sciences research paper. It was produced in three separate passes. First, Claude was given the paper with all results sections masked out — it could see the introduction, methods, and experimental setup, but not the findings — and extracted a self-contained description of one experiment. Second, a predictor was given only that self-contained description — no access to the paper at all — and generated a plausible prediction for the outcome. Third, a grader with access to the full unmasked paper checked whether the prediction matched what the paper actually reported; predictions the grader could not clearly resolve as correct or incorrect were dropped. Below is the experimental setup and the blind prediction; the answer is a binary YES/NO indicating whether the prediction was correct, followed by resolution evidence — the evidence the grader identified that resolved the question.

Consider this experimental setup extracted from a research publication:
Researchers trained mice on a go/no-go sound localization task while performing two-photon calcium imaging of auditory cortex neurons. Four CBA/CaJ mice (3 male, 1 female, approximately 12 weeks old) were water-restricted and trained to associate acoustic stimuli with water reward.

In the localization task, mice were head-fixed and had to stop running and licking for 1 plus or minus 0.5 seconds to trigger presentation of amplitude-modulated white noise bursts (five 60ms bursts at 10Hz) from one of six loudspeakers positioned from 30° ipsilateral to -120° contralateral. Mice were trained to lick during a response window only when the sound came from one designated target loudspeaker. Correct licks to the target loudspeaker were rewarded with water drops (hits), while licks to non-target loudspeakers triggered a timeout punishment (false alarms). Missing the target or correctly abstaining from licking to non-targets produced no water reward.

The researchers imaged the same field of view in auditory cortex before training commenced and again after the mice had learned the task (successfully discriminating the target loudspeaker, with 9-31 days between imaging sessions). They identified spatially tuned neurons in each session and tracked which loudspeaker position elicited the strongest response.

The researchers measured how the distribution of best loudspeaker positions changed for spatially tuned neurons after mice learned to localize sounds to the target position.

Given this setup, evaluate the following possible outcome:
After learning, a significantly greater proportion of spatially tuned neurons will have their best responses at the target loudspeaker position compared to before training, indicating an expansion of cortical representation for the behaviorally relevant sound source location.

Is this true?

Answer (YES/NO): YES